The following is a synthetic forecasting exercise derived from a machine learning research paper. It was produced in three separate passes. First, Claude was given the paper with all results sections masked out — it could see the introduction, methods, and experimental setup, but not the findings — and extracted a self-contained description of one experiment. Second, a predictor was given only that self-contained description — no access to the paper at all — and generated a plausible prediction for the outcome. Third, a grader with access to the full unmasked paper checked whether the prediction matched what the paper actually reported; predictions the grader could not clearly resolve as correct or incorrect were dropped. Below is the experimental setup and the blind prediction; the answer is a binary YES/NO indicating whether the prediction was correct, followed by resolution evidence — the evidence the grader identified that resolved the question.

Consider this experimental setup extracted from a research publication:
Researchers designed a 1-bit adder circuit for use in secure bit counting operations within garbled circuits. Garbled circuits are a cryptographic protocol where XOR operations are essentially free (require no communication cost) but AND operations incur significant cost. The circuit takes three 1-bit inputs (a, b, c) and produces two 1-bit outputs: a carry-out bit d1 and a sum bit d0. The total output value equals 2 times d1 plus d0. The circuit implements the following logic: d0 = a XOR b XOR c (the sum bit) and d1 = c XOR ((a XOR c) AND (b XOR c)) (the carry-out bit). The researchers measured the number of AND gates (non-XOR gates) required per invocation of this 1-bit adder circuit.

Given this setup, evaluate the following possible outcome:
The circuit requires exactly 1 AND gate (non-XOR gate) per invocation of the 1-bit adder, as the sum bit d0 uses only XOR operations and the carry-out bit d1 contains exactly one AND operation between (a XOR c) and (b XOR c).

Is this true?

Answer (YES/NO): YES